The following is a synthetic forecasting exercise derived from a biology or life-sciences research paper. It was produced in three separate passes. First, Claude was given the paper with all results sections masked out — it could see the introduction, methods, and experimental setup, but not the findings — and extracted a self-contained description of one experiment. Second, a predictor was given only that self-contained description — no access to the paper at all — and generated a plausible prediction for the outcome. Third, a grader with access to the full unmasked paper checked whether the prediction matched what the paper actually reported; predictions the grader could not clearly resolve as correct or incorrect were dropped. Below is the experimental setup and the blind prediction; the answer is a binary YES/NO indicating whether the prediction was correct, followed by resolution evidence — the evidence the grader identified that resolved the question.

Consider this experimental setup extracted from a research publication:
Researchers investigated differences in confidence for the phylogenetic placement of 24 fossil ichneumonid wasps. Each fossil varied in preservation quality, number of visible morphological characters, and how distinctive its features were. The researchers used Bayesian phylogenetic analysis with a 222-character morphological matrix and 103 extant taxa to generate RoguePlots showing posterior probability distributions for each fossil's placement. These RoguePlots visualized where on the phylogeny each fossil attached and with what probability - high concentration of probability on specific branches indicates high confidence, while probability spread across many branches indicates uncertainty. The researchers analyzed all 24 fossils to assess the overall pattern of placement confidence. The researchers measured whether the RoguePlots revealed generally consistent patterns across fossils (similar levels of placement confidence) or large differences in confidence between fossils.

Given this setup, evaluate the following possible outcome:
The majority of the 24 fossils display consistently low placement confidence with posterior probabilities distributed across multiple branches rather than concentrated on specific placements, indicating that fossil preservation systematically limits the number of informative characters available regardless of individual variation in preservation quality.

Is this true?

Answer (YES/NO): NO